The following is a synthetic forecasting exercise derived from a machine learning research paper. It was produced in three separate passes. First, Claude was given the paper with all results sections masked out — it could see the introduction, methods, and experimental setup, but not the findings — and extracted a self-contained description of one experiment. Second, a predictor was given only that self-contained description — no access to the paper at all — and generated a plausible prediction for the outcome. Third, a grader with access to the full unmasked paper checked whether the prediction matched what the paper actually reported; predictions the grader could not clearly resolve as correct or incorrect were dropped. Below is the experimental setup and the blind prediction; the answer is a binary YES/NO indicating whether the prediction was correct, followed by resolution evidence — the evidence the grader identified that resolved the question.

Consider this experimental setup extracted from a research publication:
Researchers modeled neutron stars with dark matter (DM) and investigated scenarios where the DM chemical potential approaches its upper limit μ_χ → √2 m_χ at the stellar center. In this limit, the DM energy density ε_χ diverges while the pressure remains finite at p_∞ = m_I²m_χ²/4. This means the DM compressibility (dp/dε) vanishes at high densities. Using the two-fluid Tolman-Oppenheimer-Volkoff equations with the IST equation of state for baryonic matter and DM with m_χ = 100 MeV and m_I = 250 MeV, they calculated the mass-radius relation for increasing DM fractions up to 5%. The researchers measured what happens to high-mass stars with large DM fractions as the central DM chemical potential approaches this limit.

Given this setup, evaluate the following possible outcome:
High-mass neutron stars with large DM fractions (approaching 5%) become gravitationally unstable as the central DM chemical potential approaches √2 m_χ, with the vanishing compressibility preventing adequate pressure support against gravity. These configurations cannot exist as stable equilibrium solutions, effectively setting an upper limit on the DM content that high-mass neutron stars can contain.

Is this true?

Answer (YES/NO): YES